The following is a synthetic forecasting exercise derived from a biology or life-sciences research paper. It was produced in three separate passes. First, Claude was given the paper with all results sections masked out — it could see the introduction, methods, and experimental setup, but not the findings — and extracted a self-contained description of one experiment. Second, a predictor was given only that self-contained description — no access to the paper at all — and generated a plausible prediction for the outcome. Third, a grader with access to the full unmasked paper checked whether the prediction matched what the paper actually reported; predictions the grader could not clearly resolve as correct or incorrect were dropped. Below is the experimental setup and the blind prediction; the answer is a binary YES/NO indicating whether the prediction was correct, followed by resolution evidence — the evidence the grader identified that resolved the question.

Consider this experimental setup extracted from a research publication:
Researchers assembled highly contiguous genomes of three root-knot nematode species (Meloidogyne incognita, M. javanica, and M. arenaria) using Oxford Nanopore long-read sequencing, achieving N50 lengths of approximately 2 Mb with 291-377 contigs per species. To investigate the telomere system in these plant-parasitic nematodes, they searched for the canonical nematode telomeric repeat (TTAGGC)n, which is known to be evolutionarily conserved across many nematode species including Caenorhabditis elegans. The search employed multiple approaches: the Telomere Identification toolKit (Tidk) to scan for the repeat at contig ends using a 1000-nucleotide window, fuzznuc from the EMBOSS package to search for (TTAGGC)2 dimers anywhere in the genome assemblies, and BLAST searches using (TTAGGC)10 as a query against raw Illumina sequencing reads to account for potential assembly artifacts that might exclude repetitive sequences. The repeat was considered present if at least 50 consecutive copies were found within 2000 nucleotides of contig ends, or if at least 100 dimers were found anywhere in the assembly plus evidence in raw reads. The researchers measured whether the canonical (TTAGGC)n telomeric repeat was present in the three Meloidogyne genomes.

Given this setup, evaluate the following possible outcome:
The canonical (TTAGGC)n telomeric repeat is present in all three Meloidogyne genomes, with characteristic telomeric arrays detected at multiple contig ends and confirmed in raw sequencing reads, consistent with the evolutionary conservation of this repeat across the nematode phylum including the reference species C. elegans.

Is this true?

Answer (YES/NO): NO